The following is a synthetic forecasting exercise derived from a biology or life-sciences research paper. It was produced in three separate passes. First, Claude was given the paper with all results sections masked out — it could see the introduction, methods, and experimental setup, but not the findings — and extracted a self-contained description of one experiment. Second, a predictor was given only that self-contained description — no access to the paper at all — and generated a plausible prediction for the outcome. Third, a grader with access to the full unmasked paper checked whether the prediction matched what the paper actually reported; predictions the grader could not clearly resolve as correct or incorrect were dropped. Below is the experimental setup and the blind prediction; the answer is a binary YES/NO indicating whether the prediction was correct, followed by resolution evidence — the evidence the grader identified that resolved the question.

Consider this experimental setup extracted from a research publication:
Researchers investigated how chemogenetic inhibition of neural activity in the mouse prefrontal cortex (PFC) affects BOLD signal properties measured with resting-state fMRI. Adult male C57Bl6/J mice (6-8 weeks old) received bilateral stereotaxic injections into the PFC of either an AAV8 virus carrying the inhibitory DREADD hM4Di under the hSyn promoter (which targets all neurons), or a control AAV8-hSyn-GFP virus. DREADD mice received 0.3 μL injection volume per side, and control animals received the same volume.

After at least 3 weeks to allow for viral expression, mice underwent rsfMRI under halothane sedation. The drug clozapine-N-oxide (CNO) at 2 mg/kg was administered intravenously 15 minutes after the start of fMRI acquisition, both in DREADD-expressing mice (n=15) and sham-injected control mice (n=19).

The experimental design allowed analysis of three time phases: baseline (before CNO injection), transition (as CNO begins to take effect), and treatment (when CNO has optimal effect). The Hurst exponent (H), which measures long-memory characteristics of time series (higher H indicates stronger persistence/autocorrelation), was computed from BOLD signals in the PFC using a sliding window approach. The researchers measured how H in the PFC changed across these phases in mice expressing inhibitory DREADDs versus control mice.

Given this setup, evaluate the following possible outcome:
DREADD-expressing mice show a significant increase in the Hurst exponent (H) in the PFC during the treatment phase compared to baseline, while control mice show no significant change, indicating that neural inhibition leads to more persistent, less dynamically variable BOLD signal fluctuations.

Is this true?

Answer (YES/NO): NO